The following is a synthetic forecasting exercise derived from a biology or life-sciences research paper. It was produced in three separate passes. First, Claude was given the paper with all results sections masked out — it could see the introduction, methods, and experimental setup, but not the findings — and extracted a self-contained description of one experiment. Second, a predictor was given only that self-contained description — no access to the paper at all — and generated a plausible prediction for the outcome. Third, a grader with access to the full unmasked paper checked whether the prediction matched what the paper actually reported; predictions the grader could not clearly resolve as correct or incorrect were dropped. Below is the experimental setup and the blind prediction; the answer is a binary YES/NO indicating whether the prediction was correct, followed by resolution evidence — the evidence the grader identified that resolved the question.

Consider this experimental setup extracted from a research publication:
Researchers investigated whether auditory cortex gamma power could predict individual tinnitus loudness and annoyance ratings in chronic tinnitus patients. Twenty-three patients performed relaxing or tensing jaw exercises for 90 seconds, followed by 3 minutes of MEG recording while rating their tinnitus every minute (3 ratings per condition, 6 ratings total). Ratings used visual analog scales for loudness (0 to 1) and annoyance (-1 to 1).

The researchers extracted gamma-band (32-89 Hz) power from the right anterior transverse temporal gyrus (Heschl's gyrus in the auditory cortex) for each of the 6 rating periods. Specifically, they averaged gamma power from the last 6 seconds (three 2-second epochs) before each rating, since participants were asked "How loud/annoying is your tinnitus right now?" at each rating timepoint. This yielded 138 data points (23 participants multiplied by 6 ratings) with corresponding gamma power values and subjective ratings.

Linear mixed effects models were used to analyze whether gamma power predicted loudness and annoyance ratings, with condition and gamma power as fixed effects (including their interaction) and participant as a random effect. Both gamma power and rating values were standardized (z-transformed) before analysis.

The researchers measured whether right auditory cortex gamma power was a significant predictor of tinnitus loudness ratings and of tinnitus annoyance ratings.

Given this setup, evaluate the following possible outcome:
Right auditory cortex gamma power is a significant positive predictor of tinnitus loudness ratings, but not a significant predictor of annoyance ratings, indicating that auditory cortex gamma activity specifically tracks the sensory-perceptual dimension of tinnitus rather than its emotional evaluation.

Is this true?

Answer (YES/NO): NO